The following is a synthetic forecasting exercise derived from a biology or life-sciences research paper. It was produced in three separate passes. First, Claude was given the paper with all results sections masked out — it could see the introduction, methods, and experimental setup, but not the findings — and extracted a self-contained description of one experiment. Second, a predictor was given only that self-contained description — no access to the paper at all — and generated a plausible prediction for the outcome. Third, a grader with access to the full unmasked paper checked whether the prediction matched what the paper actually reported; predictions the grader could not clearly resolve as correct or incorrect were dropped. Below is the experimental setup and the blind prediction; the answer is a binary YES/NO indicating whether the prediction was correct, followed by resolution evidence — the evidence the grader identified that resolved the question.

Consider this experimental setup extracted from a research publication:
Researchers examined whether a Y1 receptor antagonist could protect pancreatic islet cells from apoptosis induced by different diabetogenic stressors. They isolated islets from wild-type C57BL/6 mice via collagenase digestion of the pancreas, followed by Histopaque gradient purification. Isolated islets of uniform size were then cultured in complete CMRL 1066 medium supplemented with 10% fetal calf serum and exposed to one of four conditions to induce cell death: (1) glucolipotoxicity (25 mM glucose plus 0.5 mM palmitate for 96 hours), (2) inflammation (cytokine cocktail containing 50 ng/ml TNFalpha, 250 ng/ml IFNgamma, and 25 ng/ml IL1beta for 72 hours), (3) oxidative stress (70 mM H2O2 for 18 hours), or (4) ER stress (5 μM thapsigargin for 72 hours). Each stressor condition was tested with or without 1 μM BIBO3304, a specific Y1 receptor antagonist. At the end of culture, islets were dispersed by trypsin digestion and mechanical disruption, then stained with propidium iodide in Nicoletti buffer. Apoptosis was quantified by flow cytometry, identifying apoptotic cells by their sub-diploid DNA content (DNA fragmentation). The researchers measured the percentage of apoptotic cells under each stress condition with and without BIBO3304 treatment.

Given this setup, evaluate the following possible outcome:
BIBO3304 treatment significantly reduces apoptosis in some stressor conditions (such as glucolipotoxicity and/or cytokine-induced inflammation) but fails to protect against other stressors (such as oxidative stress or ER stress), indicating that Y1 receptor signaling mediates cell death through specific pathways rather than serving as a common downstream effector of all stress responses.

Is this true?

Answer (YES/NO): NO